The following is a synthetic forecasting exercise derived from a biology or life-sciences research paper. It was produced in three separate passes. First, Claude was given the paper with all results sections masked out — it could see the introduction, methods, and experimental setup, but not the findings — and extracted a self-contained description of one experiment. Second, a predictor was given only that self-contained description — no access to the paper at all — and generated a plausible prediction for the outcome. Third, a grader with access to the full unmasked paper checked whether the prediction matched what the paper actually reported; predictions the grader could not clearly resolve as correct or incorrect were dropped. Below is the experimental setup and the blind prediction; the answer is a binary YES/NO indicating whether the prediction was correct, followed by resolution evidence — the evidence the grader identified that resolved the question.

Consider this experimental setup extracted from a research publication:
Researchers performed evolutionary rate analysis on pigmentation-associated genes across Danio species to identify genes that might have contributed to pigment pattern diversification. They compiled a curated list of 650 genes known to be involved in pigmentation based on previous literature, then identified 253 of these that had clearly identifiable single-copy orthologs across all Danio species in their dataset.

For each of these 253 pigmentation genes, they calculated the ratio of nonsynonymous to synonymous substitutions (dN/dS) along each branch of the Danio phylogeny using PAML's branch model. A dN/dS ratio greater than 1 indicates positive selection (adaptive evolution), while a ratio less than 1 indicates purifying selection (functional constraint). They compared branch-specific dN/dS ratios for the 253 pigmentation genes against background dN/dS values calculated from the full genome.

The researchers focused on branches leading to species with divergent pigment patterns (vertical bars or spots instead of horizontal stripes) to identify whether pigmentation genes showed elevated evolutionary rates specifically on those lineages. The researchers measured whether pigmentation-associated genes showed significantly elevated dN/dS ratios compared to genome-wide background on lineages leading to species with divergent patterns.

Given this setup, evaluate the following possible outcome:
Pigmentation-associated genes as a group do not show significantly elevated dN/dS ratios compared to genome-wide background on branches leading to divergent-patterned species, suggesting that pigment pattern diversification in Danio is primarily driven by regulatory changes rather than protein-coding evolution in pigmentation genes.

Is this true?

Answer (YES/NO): NO